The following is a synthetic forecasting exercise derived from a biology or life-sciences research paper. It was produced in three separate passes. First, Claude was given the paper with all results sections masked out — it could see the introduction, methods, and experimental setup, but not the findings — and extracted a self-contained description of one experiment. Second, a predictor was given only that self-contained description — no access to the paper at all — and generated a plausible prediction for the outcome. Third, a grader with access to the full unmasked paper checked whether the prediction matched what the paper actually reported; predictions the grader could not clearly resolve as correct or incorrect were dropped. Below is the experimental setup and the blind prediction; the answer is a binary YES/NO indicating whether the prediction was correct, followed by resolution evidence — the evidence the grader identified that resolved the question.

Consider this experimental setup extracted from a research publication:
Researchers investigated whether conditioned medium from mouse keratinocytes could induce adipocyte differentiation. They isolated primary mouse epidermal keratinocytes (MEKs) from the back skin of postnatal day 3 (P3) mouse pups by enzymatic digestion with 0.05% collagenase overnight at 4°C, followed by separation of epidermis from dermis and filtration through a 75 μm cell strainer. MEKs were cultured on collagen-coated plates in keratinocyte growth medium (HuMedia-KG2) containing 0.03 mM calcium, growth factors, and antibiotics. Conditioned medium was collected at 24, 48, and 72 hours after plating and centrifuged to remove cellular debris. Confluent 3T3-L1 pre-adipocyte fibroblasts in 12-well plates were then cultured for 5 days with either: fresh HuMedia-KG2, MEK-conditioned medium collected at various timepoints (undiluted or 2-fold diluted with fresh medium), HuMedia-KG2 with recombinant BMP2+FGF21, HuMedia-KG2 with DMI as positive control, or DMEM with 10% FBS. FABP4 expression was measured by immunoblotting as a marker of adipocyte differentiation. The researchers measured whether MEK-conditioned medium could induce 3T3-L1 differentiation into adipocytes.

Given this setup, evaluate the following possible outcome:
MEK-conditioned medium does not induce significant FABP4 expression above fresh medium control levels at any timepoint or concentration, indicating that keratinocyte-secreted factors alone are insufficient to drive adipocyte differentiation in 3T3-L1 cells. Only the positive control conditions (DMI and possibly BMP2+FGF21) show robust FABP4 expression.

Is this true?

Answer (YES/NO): NO